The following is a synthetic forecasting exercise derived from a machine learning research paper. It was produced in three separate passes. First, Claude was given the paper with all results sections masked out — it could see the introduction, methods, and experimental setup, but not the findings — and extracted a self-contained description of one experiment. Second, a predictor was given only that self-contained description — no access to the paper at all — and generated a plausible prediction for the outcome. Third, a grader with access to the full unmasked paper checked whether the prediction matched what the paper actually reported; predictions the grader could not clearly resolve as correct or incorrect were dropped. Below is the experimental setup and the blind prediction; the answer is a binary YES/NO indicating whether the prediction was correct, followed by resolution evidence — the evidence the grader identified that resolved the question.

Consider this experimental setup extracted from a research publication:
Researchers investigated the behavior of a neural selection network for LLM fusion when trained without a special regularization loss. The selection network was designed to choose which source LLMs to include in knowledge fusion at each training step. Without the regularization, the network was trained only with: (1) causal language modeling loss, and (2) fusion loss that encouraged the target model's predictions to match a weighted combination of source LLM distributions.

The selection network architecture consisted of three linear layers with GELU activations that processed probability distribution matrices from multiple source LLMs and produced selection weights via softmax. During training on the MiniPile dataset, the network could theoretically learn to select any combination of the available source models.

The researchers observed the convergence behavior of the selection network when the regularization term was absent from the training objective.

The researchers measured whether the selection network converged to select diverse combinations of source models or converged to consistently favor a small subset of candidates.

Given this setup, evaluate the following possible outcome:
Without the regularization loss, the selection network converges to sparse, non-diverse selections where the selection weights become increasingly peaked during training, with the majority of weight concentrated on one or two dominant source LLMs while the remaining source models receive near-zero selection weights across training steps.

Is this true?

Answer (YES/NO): YES